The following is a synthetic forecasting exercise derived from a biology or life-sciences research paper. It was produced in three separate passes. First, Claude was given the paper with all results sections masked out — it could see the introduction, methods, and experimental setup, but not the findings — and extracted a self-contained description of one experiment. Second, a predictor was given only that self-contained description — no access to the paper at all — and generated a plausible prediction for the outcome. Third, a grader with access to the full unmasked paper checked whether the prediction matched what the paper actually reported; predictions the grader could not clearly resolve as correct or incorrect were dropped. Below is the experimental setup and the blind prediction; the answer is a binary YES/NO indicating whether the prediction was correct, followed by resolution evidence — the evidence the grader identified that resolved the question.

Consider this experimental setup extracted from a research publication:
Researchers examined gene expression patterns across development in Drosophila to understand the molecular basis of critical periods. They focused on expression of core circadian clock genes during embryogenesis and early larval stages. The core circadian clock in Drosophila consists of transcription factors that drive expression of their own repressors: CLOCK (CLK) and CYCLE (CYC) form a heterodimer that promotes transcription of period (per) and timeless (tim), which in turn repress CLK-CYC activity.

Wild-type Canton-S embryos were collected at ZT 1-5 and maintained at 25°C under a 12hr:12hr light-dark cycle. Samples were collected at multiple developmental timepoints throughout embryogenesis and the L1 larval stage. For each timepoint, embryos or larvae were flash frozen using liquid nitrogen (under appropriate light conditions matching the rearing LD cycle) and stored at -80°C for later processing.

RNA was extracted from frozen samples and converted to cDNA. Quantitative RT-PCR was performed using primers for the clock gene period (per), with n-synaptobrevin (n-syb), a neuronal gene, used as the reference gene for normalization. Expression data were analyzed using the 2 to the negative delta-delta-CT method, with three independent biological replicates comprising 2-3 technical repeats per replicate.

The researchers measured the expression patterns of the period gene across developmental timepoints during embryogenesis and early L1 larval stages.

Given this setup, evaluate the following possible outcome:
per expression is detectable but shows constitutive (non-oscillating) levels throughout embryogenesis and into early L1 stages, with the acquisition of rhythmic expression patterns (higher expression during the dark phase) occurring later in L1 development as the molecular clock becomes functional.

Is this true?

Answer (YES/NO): NO